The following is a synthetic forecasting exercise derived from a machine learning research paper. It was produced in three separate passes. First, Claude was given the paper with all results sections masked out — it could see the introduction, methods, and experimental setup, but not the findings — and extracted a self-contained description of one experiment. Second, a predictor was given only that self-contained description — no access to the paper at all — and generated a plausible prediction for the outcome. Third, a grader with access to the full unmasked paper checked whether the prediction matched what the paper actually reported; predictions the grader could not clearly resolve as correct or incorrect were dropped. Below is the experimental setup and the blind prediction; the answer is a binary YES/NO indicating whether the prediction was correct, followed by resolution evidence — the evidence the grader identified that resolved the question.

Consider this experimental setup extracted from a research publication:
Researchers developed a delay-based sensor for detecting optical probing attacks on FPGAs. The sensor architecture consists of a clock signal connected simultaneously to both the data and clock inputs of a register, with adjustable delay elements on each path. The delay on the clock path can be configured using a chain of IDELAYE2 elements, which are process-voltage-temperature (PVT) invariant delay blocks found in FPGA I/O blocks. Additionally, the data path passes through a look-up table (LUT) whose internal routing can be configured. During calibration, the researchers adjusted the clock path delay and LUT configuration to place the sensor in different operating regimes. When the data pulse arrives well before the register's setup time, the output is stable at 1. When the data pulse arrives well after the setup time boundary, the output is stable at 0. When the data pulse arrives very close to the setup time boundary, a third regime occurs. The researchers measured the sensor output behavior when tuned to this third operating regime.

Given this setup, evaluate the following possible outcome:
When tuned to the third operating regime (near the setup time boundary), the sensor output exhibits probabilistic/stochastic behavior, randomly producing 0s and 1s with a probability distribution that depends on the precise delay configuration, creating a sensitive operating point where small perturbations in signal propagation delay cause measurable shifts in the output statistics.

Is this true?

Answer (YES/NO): YES